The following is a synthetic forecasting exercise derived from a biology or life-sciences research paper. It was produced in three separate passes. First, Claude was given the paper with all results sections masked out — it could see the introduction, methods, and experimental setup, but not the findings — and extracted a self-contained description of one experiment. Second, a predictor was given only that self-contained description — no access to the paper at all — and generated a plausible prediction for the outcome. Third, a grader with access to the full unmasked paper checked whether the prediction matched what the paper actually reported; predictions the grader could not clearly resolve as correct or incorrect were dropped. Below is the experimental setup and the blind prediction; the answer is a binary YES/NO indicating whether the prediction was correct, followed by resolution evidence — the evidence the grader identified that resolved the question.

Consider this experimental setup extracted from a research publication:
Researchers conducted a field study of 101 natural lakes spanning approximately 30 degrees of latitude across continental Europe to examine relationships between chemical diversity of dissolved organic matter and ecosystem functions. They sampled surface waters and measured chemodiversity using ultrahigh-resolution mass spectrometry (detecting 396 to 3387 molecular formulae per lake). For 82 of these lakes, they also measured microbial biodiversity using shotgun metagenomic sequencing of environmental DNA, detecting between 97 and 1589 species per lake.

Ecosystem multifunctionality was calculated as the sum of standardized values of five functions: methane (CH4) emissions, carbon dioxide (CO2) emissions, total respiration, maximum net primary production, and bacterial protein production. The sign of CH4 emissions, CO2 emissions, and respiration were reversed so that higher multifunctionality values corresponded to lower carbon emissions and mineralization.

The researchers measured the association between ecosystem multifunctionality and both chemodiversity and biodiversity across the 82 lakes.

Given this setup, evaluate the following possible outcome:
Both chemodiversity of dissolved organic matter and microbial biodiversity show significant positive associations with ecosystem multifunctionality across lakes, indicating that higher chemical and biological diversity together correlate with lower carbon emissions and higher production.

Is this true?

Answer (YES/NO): NO